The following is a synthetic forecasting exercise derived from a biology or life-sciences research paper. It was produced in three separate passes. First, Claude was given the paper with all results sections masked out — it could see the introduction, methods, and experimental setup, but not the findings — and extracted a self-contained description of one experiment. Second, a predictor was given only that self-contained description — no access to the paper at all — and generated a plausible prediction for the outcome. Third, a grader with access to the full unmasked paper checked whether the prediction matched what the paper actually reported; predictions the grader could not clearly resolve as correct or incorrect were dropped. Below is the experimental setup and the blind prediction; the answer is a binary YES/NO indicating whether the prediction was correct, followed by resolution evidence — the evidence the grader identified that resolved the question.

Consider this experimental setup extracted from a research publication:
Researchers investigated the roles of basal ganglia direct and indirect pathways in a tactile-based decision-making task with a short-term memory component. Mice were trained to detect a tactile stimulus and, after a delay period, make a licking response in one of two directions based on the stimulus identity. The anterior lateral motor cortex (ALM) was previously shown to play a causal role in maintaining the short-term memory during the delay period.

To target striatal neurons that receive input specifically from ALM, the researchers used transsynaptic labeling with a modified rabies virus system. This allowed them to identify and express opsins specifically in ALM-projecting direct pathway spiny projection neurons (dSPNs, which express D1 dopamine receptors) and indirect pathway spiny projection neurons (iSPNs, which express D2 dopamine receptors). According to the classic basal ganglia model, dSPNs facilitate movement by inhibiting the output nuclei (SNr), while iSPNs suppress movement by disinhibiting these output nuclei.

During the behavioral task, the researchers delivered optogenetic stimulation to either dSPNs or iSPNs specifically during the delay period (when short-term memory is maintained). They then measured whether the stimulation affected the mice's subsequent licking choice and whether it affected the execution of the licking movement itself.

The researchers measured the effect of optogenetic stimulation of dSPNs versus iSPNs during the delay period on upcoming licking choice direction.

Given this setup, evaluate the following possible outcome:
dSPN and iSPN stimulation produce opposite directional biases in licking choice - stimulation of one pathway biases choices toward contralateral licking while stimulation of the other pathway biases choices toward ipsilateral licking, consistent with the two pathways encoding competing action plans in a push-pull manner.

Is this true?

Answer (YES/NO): YES